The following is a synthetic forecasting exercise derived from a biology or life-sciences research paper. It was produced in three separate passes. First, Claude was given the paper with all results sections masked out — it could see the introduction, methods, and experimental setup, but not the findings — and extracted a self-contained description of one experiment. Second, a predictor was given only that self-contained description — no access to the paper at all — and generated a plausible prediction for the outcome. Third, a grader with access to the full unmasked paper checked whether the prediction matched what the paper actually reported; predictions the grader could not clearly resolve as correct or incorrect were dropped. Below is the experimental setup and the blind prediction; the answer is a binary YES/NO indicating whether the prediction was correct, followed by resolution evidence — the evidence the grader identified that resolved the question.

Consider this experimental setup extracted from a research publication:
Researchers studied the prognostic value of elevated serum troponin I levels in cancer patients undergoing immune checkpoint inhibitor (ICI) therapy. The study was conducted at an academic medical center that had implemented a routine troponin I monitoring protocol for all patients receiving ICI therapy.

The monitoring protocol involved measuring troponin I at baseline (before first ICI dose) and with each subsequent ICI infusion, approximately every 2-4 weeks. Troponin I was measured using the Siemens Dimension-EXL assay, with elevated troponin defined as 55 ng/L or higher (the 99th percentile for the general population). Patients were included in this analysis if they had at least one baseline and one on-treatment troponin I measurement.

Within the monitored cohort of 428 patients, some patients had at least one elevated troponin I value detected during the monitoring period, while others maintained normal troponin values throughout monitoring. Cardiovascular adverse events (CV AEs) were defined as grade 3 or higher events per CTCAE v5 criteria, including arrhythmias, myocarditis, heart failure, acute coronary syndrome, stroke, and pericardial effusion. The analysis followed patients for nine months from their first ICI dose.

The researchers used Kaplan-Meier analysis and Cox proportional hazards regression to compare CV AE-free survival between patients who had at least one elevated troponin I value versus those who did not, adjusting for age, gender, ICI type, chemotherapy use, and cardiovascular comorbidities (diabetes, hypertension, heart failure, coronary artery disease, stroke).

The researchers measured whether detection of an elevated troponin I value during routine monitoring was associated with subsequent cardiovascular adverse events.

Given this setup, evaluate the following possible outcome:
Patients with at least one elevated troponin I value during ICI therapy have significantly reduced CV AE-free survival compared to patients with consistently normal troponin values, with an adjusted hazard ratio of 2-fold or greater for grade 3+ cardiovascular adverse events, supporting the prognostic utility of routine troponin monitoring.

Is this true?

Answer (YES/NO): YES